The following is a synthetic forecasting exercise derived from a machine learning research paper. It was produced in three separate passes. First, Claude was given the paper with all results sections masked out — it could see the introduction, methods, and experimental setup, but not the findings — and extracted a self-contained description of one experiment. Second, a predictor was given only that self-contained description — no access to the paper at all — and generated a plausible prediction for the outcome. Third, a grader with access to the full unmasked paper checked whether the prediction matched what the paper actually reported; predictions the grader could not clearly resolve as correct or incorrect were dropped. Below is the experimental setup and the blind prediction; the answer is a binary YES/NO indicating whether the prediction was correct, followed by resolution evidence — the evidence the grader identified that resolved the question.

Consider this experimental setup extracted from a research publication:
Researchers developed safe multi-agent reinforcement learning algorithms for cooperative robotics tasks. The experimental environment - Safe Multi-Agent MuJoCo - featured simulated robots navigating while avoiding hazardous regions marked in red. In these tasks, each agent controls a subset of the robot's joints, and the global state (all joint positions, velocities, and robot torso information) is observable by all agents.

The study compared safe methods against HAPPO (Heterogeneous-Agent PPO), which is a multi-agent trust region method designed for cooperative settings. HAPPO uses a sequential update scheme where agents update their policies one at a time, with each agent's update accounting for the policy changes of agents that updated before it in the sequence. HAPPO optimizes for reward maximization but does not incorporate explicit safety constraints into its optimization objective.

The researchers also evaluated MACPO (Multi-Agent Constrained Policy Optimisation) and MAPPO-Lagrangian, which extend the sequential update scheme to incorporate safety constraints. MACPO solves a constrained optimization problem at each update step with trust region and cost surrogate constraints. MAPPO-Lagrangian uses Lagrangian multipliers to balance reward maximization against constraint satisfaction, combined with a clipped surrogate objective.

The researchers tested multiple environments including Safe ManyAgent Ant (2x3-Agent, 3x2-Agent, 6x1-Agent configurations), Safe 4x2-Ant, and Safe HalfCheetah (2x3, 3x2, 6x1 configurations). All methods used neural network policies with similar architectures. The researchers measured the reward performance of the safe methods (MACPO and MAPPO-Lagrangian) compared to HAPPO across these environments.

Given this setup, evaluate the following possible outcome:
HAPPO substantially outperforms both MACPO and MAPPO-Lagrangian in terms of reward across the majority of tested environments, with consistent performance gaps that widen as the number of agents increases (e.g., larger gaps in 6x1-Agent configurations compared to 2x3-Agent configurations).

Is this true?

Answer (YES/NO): NO